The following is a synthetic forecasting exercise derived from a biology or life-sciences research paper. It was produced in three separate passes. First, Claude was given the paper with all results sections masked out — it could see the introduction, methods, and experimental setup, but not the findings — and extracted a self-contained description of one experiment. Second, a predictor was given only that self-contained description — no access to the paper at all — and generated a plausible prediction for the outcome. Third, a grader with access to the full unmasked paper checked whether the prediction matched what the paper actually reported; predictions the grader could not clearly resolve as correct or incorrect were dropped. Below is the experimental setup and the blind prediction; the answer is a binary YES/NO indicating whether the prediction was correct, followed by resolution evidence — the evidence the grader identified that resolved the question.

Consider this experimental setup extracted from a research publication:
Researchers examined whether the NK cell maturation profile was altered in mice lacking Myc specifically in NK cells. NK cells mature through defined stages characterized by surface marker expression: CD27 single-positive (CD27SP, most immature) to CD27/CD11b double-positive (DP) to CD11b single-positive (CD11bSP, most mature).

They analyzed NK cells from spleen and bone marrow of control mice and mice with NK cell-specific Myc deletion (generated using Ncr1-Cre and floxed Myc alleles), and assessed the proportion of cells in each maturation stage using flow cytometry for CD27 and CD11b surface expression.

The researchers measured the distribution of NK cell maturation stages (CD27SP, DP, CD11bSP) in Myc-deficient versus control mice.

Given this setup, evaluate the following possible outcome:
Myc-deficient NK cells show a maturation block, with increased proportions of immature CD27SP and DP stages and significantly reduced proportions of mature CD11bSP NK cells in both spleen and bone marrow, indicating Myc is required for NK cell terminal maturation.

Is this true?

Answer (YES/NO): NO